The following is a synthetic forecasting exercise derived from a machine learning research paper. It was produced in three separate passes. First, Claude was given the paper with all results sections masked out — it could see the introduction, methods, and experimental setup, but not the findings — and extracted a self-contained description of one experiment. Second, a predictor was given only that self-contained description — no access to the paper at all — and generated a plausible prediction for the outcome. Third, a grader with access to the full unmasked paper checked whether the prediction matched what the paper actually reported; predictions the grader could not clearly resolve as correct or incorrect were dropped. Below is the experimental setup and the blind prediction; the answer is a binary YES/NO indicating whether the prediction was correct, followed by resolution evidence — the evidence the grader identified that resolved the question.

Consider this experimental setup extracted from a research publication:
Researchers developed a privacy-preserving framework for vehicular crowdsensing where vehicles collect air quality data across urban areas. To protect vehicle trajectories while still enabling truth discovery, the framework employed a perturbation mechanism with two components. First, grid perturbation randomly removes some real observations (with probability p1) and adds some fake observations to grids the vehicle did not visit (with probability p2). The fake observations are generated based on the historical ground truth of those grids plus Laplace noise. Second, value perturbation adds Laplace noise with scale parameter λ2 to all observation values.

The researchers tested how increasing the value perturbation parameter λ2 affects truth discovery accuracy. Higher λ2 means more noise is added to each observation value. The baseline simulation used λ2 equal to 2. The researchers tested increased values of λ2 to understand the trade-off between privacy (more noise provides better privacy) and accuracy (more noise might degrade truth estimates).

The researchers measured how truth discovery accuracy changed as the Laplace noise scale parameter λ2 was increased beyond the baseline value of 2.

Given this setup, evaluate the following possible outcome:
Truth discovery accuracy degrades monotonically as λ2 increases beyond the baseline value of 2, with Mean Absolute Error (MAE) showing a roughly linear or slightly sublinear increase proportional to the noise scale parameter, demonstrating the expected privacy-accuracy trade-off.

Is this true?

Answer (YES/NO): NO